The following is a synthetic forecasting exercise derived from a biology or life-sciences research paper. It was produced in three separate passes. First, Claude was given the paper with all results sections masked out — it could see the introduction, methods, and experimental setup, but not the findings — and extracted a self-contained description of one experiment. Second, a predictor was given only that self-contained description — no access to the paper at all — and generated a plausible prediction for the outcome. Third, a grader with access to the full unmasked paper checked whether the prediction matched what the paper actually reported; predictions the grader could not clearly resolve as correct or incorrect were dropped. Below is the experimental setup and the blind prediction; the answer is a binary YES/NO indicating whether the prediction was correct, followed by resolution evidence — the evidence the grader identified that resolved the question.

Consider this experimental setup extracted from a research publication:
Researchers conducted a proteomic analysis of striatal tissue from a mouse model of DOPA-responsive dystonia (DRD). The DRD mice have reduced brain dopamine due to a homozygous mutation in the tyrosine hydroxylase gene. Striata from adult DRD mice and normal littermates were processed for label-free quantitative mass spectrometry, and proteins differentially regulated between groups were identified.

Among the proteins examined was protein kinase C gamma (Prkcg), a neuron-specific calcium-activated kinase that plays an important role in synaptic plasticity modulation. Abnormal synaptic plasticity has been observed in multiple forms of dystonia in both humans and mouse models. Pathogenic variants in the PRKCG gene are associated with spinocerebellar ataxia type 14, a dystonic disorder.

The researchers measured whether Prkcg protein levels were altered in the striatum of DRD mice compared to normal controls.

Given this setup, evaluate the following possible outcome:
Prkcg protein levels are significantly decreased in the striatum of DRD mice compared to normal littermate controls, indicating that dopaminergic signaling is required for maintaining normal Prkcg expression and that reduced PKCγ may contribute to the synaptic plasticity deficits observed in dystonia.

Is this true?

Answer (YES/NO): YES